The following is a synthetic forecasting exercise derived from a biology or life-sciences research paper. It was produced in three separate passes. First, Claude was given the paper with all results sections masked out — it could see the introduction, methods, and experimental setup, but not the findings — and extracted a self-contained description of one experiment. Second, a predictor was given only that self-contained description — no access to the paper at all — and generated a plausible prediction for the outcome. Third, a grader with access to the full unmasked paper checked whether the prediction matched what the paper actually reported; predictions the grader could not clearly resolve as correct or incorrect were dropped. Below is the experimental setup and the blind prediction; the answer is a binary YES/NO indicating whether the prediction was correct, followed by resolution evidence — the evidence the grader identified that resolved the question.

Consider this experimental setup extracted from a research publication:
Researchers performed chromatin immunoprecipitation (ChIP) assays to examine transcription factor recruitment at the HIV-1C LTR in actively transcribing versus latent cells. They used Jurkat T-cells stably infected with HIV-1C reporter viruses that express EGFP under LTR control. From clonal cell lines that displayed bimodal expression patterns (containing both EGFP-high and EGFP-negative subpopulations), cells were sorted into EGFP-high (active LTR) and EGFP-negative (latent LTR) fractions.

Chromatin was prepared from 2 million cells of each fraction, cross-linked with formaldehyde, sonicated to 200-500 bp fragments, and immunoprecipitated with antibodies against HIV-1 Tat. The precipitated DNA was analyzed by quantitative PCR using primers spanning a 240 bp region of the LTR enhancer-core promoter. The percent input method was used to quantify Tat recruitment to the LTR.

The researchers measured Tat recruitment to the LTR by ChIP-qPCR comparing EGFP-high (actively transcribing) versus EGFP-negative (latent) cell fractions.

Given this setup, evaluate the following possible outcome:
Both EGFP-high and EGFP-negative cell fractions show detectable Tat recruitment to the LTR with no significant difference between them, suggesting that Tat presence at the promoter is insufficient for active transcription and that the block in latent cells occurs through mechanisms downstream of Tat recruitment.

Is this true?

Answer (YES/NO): NO